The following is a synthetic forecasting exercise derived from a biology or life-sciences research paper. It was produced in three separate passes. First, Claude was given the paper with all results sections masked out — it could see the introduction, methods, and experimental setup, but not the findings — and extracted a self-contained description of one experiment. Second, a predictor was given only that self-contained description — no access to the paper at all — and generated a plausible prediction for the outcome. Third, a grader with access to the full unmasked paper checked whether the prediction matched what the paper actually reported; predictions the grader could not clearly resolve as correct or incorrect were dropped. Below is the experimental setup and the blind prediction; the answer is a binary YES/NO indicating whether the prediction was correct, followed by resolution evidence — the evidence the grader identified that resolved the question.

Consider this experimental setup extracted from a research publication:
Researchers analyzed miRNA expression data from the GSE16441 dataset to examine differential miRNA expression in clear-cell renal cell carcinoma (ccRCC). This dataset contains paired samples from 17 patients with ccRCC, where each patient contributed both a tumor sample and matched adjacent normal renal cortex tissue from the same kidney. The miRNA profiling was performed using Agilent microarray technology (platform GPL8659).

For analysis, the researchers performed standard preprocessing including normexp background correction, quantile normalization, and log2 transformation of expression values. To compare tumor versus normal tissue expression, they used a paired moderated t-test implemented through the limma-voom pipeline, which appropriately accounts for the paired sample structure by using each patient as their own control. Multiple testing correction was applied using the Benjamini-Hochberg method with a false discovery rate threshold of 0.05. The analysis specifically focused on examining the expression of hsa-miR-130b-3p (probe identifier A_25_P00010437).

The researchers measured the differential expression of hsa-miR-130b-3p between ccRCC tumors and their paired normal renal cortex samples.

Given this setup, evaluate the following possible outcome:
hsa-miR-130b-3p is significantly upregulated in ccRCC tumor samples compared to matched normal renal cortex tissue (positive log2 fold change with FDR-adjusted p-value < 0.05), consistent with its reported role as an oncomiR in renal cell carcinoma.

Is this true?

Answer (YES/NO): YES